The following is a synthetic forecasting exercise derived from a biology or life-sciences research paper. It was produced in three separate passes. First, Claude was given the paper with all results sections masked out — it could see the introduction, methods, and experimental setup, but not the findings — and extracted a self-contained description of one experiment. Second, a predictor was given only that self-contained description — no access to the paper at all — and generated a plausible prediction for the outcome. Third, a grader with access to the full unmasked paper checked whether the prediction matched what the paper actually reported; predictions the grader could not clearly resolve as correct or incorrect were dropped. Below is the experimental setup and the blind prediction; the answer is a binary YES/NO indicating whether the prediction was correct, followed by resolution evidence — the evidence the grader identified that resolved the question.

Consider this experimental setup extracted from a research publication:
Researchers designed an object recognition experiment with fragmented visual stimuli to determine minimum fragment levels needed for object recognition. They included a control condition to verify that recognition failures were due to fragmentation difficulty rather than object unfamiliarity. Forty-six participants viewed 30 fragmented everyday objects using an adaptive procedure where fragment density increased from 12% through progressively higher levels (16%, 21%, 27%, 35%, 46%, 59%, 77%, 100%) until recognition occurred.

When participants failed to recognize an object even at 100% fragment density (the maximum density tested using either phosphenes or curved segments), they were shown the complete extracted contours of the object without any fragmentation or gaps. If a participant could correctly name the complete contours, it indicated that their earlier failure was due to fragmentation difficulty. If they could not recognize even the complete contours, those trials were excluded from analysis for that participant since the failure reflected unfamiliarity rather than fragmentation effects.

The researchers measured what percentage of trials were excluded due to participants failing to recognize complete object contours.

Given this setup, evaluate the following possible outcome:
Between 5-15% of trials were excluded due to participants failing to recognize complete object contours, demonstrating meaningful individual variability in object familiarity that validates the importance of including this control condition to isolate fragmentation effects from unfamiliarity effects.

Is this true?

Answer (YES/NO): NO